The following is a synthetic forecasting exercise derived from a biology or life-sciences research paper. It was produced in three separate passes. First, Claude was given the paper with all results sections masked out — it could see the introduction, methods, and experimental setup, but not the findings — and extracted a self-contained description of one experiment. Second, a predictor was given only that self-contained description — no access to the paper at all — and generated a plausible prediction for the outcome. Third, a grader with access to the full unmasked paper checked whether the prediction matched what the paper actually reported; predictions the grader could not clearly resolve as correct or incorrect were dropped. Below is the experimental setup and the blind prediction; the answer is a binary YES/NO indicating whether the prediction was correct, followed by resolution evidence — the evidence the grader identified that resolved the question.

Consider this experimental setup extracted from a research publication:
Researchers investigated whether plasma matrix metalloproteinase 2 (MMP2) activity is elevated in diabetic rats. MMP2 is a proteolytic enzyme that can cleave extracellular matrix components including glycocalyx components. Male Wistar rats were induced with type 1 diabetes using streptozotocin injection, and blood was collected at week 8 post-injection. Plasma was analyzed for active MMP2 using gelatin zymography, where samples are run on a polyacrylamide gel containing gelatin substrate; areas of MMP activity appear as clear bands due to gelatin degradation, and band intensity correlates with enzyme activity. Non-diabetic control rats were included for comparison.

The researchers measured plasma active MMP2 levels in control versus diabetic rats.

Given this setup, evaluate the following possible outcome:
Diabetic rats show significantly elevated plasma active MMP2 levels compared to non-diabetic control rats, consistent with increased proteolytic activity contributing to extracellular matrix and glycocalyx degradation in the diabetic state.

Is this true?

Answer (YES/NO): YES